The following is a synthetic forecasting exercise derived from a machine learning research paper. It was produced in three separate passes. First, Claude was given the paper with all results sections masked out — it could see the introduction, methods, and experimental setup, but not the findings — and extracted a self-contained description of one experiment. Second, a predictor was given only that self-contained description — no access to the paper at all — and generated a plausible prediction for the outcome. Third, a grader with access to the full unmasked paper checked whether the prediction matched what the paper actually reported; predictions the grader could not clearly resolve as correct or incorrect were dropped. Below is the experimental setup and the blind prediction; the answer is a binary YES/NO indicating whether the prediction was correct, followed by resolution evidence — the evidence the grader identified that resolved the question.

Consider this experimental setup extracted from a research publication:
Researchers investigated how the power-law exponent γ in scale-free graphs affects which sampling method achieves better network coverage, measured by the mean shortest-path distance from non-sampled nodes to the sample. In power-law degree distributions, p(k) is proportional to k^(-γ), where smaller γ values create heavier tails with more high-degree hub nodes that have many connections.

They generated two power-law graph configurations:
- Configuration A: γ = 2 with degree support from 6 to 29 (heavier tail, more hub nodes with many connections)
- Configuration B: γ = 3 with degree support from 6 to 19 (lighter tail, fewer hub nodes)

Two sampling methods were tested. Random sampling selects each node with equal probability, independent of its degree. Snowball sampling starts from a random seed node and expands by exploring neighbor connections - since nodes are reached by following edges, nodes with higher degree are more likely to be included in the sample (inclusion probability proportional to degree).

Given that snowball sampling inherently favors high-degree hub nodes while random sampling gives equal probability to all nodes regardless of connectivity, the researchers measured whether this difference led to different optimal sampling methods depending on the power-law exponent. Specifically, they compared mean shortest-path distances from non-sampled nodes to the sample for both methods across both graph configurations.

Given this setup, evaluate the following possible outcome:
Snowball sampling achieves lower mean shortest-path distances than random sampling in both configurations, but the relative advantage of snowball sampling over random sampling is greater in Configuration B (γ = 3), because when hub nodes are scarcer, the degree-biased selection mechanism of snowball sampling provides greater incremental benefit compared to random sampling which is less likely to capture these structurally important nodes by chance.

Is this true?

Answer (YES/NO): NO